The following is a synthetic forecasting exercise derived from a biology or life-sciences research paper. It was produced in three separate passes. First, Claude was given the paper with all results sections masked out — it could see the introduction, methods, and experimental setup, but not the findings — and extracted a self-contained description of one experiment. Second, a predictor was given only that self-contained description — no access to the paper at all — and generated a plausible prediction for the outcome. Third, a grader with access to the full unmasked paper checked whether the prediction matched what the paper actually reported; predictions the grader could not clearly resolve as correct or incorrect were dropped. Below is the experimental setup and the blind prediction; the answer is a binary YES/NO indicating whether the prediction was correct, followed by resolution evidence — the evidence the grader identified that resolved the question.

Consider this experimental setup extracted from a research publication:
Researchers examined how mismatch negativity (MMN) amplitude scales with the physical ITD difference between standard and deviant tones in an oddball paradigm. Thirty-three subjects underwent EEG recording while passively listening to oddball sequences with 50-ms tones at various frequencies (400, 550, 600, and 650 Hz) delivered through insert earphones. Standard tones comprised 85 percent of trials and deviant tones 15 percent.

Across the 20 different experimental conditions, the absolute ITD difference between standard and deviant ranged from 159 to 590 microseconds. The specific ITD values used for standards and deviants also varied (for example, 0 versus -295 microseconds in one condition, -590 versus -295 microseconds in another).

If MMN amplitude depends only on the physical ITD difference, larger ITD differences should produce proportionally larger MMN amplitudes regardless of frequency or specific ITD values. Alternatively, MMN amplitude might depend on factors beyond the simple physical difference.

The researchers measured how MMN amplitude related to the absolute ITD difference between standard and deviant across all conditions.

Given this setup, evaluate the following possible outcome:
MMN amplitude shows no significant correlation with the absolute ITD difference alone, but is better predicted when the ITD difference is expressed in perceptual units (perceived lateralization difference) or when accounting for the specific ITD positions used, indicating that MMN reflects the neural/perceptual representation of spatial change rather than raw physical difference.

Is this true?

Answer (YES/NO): NO